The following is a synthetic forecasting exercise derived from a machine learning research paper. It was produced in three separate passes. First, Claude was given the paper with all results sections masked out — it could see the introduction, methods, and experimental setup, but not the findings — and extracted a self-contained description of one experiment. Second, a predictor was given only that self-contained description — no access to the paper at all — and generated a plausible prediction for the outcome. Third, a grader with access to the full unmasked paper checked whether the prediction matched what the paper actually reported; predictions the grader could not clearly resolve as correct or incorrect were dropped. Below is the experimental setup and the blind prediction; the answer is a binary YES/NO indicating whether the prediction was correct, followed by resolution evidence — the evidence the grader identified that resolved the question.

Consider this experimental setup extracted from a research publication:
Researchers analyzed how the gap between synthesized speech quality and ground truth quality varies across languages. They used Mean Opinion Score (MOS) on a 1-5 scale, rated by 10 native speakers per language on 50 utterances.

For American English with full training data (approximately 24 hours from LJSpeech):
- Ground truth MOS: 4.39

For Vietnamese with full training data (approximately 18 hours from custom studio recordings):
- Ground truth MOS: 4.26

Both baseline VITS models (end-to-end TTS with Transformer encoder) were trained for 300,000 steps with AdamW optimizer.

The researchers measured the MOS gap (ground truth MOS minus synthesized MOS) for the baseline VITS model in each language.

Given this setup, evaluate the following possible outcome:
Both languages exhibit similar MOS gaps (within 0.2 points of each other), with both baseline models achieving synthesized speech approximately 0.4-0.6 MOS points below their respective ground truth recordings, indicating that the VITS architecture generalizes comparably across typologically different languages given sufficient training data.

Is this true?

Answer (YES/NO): YES